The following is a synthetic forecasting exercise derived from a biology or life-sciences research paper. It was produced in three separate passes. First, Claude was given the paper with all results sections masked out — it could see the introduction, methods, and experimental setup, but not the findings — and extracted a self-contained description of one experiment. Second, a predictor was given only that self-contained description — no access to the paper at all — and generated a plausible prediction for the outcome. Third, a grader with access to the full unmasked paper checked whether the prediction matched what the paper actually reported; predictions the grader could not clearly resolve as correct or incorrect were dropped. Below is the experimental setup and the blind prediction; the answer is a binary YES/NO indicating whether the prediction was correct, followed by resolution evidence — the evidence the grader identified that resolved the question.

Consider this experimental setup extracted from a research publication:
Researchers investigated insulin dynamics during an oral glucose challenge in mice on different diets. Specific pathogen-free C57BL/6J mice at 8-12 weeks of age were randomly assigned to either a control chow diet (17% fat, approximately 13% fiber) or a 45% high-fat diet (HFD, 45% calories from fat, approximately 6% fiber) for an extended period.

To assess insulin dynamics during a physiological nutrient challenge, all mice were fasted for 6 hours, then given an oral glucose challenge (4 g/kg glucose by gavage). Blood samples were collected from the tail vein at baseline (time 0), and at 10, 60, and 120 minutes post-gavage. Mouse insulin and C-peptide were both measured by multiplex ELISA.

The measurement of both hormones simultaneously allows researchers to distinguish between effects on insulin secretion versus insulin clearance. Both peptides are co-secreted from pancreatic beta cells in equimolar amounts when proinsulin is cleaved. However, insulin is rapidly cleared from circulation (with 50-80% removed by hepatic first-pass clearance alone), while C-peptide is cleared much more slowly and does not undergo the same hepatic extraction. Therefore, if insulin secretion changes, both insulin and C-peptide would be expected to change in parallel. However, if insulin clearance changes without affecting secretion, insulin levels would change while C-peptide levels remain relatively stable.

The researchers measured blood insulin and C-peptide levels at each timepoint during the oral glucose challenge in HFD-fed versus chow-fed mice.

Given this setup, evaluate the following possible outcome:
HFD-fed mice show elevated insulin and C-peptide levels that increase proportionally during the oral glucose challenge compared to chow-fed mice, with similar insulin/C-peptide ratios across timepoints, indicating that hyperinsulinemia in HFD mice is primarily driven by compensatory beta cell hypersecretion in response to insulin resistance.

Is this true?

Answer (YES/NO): NO